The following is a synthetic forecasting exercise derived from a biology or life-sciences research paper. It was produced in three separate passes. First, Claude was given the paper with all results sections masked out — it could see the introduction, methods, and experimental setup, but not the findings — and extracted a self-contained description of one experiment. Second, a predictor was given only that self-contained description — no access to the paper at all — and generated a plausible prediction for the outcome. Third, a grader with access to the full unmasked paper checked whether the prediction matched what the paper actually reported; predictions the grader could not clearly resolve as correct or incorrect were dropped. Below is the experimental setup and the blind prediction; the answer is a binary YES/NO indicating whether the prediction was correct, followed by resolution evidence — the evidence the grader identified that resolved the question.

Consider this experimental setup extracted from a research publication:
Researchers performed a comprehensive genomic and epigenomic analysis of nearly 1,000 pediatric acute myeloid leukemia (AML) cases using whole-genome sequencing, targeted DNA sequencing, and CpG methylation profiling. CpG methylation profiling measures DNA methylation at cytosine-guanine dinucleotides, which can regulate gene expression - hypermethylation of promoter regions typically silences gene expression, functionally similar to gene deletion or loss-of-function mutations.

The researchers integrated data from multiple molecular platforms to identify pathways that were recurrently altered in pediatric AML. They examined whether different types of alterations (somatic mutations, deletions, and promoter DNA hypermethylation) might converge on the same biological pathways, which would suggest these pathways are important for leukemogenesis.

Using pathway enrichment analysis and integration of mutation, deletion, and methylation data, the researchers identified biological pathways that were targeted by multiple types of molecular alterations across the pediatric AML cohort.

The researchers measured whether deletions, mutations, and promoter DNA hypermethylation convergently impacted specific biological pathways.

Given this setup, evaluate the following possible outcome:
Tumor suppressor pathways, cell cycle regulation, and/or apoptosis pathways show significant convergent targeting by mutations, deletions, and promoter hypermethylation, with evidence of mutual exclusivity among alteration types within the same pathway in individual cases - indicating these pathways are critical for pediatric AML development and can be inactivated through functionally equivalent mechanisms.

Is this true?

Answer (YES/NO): NO